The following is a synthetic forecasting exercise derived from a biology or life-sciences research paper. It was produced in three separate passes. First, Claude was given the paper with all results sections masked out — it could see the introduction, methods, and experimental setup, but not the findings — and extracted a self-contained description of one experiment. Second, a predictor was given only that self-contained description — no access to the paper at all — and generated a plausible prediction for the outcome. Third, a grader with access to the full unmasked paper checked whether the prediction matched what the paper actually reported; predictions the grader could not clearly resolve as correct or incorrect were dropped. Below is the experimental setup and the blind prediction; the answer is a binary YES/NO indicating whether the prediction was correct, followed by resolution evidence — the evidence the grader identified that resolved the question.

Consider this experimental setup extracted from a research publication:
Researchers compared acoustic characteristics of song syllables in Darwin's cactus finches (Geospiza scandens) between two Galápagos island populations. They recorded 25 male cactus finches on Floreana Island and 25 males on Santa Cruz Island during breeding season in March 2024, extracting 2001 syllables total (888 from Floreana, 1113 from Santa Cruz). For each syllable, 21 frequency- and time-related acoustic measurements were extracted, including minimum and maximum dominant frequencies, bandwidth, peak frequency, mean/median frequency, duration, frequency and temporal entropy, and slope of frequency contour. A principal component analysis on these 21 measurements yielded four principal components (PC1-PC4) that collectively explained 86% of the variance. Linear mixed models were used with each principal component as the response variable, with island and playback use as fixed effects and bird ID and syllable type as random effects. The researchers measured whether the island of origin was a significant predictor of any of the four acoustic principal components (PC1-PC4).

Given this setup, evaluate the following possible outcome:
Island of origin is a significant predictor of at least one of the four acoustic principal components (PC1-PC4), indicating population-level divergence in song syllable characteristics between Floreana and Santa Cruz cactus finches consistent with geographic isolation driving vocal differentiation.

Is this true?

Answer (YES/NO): YES